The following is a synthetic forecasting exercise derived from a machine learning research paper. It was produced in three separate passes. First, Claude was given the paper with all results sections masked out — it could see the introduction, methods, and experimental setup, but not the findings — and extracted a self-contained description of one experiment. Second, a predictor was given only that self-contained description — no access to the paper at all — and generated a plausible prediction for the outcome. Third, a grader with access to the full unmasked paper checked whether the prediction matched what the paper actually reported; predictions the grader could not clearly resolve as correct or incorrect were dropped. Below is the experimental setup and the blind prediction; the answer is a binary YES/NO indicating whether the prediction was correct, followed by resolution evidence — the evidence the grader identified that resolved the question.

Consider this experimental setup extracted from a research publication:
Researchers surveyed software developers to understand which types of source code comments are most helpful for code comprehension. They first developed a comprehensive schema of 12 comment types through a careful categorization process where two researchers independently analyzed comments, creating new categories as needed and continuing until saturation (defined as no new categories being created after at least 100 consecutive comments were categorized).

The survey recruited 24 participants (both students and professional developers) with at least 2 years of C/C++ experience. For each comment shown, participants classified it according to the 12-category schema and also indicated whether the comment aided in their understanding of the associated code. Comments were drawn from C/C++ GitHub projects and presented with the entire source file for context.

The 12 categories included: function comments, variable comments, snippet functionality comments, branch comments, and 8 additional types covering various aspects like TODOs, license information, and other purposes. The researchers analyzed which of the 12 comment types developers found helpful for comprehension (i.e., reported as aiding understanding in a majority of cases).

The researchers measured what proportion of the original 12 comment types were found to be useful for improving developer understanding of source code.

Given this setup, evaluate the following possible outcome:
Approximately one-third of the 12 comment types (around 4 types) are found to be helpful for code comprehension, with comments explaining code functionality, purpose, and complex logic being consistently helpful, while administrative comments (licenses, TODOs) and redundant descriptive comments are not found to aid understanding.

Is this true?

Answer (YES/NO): YES